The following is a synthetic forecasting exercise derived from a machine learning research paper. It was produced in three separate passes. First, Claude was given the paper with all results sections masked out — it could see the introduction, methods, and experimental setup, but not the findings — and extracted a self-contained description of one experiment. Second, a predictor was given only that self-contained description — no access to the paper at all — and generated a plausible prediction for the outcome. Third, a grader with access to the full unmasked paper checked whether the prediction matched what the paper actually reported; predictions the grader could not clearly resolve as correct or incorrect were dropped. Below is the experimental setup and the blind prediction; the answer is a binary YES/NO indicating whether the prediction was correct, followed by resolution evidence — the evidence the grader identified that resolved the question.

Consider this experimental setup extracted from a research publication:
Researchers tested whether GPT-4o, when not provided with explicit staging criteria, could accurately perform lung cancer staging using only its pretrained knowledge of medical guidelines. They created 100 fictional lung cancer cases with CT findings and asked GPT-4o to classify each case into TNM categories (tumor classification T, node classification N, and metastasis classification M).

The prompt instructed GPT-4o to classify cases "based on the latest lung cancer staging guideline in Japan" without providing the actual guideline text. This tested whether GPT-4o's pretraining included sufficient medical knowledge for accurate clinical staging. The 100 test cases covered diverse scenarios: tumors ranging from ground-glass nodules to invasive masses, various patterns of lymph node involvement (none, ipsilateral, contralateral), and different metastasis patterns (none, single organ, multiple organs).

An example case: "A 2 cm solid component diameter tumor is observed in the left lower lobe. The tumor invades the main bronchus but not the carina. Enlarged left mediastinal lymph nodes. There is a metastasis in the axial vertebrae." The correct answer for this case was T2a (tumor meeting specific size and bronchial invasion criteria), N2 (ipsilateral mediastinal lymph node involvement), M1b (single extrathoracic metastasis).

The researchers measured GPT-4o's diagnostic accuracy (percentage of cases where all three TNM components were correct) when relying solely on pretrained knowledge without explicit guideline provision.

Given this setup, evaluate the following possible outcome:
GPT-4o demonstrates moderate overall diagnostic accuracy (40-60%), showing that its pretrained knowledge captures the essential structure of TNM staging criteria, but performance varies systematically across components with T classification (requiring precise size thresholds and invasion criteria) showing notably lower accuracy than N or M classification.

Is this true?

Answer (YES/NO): NO